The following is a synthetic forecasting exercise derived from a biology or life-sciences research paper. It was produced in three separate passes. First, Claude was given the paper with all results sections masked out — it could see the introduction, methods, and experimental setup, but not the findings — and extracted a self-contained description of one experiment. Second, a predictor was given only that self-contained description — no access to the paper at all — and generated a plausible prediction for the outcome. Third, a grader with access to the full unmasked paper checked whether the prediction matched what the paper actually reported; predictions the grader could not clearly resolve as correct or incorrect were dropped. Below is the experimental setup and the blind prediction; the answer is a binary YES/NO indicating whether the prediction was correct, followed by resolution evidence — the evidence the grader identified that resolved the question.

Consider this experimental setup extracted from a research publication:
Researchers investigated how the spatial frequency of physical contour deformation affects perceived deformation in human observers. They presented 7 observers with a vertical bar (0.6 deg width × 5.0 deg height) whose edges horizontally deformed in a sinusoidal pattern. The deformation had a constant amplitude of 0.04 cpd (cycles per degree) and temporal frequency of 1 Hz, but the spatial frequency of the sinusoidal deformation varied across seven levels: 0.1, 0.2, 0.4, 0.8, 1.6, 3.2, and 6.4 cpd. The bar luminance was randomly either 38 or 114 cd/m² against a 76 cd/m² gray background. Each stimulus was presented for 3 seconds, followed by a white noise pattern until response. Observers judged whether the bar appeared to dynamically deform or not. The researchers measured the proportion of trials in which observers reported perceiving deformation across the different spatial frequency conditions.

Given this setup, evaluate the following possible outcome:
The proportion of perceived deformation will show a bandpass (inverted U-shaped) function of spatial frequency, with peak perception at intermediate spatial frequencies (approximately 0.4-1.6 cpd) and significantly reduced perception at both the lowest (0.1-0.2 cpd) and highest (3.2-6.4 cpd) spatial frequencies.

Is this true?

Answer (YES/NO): NO